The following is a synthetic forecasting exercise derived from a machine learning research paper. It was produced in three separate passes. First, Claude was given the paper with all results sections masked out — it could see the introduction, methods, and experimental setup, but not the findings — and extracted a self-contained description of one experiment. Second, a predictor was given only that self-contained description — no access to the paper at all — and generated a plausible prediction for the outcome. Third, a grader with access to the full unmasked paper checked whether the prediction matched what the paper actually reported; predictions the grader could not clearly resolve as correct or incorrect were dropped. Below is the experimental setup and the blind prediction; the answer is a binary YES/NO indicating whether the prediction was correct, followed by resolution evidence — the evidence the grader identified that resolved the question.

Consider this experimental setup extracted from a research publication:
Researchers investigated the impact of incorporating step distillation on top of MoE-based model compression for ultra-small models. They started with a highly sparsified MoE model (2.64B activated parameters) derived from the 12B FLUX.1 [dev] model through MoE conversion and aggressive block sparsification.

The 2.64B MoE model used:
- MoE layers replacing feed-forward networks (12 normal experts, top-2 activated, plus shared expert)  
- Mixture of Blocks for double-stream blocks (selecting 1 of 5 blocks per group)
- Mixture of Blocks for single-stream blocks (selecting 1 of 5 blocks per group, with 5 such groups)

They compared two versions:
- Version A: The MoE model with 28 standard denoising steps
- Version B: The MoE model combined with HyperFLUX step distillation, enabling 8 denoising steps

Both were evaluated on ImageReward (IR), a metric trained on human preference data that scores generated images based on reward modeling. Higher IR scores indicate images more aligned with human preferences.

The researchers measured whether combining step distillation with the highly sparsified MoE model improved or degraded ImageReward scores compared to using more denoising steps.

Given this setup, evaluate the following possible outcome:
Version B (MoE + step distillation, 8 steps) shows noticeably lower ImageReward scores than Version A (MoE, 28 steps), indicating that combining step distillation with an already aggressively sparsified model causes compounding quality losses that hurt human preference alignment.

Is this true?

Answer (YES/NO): NO